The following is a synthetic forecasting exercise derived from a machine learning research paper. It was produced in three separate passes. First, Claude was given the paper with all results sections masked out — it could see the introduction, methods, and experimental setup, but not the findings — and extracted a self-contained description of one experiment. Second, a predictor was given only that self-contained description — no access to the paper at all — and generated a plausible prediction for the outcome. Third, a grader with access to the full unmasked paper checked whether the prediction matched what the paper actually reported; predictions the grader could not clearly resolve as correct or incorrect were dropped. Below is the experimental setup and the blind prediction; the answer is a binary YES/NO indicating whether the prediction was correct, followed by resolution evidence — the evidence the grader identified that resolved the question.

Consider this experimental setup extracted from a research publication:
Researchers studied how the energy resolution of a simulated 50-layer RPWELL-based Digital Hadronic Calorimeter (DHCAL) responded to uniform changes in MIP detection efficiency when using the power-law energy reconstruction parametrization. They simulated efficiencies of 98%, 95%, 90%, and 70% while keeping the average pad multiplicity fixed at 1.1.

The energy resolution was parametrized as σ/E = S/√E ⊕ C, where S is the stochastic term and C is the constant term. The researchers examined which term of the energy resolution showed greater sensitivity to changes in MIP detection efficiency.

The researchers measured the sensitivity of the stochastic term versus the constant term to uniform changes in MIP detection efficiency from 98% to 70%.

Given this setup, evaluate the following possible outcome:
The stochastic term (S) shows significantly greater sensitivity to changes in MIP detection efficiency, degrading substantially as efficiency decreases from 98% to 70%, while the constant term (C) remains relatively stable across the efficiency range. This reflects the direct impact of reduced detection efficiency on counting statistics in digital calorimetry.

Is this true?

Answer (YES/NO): NO